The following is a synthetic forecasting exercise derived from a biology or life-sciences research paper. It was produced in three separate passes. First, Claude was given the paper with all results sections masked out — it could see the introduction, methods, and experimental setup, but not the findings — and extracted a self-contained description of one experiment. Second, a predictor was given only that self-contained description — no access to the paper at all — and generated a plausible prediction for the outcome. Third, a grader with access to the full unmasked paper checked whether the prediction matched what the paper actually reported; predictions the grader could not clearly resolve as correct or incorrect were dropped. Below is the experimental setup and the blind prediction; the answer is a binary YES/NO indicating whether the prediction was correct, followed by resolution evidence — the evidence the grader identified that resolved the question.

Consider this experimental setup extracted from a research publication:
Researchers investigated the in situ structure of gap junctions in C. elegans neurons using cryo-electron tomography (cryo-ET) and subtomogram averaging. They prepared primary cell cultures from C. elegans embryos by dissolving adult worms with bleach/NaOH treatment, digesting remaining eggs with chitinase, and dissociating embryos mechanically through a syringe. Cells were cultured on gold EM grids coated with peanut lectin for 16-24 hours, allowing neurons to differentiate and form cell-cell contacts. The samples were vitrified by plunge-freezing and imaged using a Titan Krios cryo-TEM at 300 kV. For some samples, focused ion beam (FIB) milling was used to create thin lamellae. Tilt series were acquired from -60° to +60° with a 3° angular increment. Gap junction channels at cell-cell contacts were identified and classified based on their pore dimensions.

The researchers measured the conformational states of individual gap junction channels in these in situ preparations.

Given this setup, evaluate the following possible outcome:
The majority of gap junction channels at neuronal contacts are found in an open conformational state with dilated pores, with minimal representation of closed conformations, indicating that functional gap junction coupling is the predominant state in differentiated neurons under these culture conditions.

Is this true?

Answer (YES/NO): NO